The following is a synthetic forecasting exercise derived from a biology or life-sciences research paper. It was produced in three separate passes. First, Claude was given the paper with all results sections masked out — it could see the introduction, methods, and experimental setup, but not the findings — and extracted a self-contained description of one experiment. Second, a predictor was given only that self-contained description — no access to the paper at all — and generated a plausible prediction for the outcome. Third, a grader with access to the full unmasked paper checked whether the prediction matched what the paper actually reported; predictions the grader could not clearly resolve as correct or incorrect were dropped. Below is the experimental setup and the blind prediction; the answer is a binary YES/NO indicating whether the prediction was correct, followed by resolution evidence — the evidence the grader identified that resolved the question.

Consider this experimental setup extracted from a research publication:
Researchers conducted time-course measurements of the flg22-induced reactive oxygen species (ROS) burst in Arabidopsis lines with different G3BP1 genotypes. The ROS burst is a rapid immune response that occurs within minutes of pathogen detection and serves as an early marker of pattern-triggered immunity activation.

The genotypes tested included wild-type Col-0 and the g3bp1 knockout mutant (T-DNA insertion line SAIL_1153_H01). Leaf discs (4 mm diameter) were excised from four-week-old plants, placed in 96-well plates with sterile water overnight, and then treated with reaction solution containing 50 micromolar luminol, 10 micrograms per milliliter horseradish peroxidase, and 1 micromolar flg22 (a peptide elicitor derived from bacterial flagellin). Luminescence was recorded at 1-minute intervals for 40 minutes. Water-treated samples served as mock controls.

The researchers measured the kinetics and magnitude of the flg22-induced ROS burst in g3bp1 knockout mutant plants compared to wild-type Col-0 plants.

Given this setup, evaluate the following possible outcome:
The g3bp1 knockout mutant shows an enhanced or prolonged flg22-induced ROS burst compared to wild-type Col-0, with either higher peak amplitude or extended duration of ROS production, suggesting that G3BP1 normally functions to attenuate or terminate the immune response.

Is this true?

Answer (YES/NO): YES